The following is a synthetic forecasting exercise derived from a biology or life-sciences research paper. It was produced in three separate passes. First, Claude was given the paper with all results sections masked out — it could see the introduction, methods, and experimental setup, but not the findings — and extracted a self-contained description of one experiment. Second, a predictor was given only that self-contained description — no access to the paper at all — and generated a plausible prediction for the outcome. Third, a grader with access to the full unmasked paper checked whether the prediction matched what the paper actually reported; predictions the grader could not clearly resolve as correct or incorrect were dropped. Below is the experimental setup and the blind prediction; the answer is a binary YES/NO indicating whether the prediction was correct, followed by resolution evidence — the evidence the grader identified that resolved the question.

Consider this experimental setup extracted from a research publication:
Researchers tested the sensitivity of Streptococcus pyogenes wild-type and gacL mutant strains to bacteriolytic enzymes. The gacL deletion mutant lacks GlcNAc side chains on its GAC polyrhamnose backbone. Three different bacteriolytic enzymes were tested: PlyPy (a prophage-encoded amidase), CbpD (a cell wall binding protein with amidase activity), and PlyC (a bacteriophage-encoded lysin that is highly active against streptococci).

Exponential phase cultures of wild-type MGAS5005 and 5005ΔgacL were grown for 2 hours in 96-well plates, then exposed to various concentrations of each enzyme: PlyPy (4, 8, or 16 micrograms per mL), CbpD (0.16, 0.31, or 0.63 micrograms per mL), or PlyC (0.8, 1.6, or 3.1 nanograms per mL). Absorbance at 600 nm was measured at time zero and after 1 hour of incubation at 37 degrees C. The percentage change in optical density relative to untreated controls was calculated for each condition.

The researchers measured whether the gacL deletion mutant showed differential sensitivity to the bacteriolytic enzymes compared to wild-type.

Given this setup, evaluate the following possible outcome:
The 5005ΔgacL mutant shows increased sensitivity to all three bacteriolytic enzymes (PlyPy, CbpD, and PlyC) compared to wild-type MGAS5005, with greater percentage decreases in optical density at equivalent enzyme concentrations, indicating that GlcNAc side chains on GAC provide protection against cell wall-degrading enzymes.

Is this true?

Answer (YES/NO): YES